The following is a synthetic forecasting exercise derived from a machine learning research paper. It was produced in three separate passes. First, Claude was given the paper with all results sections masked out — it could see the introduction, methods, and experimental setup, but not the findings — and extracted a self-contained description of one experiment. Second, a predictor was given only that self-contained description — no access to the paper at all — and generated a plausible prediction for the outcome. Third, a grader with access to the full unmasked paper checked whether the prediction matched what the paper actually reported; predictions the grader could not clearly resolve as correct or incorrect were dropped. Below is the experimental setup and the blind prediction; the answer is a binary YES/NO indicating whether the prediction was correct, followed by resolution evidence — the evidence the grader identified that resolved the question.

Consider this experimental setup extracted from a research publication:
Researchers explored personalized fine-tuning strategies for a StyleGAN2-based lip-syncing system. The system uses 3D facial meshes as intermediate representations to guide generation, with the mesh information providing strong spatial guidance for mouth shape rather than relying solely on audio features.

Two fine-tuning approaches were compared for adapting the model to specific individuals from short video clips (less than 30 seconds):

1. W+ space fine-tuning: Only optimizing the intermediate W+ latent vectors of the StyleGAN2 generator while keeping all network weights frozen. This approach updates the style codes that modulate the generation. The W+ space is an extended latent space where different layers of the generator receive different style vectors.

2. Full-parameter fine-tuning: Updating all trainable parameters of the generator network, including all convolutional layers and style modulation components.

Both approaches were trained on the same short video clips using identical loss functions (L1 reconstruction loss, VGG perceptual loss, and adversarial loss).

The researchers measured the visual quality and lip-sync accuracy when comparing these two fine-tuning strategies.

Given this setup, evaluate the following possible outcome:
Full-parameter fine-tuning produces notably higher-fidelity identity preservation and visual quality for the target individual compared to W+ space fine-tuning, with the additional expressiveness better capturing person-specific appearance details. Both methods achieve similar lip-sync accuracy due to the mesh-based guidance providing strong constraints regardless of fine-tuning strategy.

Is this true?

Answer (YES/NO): NO